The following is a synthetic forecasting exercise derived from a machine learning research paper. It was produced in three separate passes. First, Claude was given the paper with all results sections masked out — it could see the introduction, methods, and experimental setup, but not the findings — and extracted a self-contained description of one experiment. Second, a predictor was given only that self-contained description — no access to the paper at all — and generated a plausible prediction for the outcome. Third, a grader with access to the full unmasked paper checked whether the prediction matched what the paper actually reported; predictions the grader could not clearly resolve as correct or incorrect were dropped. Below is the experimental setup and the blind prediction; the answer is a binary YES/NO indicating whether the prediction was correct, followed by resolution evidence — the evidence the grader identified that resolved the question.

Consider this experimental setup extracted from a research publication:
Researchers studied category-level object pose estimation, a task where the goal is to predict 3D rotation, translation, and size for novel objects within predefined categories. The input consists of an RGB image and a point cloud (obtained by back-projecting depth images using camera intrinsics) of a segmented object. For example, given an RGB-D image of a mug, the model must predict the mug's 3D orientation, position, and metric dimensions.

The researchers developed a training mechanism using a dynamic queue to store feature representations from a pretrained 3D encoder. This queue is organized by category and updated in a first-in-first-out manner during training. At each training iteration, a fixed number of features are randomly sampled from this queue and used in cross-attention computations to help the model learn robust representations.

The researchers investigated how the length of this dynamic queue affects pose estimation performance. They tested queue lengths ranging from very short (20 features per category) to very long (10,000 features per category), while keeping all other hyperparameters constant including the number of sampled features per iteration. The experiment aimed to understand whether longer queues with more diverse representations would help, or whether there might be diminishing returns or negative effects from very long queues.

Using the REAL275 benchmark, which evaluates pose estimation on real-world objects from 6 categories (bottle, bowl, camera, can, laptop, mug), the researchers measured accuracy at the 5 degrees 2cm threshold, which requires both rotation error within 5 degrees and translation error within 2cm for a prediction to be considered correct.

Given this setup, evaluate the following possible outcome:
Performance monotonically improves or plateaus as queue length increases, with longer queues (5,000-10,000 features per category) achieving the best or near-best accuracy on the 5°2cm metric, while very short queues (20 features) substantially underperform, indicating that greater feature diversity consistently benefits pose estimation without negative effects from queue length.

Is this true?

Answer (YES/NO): NO